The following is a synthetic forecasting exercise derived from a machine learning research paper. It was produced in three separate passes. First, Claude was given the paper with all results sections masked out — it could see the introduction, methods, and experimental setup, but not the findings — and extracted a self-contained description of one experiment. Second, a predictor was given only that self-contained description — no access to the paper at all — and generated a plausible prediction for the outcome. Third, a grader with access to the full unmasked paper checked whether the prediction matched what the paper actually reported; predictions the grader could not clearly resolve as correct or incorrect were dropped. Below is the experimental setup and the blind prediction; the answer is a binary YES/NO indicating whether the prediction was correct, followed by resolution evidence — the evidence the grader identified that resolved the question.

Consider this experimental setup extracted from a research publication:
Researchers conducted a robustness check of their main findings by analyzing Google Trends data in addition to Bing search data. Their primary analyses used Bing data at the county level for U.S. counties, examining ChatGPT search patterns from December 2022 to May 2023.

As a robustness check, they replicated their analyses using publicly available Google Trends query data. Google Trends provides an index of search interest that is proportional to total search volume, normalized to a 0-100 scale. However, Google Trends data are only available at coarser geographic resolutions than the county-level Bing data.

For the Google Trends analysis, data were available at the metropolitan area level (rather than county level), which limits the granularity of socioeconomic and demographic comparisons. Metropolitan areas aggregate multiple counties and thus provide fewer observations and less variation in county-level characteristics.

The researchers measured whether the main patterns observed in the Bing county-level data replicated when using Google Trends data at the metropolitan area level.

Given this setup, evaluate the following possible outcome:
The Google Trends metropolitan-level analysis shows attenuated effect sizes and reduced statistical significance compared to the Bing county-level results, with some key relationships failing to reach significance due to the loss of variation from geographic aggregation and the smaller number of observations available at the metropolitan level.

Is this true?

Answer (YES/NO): NO